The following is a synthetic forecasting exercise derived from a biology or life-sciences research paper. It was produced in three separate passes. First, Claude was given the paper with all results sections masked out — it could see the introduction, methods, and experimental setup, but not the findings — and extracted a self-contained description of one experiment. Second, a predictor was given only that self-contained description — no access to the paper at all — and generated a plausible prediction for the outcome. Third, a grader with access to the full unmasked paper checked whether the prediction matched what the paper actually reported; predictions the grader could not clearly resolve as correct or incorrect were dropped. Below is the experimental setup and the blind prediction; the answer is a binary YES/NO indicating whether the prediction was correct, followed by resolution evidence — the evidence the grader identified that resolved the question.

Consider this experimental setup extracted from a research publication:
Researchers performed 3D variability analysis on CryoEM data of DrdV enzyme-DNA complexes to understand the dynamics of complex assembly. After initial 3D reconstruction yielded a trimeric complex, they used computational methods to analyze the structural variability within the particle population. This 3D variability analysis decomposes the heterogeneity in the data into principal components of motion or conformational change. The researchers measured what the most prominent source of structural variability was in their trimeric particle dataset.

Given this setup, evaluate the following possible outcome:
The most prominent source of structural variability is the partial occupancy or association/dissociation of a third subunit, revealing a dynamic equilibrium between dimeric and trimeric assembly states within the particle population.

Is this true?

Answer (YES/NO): YES